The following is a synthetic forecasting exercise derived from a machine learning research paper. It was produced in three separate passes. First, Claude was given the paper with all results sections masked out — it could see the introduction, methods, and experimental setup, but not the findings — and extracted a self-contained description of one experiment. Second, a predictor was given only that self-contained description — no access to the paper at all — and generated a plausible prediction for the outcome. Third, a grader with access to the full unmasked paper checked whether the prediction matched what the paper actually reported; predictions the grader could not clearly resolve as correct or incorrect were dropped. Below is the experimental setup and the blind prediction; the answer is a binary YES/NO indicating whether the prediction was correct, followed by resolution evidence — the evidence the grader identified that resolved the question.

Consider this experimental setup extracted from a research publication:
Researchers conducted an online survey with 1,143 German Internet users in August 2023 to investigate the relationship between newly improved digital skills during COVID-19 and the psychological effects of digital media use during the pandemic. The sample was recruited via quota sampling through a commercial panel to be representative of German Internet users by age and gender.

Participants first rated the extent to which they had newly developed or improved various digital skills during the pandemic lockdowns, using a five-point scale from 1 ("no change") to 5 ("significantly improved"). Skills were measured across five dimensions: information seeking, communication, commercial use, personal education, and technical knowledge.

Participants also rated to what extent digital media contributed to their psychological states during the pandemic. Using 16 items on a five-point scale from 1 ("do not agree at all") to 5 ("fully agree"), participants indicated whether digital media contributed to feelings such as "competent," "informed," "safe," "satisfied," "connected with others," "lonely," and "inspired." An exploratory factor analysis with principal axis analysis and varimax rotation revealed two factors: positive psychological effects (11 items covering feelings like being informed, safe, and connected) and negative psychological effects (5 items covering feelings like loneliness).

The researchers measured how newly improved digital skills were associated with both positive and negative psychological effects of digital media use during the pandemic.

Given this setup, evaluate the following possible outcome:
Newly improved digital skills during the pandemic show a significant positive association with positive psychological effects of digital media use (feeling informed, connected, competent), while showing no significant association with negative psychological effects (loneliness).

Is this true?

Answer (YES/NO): NO